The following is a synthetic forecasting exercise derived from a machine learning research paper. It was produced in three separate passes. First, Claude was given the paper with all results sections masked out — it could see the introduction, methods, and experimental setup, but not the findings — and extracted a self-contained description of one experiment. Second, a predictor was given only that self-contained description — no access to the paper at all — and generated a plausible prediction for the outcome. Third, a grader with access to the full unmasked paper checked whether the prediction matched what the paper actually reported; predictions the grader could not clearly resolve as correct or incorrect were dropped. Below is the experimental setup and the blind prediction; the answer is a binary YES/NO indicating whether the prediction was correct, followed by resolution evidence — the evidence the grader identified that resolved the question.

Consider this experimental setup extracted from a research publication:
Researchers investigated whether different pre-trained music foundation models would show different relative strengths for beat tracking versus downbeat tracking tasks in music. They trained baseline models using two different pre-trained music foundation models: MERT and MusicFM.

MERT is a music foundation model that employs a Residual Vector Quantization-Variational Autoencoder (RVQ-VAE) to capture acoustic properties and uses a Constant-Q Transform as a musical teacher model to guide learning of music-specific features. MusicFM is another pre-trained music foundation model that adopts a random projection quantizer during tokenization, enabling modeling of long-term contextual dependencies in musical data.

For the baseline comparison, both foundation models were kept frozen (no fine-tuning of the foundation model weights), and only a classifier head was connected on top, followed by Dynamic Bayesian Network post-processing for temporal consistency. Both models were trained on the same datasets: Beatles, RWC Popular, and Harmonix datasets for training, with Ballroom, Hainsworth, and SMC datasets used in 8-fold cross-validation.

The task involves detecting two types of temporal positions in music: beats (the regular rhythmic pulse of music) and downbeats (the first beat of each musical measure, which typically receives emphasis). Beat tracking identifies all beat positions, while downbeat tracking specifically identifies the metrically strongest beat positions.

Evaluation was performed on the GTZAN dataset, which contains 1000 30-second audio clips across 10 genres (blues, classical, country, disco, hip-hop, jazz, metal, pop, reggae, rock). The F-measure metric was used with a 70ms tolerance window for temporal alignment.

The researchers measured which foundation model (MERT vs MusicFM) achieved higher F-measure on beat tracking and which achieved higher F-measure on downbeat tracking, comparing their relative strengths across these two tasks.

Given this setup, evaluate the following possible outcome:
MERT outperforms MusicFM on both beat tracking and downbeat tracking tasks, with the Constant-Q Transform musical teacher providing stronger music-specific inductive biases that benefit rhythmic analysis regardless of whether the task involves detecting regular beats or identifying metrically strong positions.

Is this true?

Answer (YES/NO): NO